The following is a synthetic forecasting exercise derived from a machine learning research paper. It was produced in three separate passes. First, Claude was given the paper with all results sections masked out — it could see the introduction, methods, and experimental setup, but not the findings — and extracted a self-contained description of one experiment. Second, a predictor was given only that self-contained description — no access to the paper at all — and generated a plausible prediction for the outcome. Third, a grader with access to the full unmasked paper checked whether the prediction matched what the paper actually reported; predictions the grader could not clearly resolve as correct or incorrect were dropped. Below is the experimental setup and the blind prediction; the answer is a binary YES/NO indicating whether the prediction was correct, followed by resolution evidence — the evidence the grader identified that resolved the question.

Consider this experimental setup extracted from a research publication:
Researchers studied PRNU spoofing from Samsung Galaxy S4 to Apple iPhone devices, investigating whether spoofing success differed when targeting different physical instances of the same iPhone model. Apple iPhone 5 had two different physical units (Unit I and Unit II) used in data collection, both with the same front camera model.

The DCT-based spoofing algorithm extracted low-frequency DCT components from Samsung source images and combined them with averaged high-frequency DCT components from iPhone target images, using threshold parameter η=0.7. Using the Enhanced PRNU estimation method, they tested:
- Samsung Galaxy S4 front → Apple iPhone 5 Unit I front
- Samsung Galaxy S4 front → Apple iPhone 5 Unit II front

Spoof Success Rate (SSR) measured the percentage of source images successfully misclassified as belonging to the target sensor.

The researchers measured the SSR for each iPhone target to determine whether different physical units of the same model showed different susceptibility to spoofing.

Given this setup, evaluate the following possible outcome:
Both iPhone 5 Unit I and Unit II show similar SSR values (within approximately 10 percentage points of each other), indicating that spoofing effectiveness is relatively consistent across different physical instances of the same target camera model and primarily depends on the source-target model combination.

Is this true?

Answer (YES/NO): YES